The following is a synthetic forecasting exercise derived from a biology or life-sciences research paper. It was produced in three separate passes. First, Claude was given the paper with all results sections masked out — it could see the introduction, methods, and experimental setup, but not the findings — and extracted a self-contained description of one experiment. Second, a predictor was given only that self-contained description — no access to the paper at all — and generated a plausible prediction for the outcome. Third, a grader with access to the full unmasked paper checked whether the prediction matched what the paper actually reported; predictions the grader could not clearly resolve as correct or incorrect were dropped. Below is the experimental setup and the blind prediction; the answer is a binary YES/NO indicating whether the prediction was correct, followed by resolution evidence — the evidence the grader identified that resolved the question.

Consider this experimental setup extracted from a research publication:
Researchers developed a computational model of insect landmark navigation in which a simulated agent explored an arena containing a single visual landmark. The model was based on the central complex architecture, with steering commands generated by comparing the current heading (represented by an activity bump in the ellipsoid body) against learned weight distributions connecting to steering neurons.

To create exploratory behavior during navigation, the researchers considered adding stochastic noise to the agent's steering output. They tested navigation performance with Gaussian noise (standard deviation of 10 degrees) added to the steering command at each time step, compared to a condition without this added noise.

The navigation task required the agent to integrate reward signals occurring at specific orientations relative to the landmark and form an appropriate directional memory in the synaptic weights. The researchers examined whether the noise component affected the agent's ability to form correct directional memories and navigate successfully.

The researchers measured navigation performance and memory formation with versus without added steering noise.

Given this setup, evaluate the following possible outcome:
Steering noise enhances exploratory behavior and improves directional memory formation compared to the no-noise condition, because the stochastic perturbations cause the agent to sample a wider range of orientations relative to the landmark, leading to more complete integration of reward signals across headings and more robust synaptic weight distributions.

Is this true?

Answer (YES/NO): YES